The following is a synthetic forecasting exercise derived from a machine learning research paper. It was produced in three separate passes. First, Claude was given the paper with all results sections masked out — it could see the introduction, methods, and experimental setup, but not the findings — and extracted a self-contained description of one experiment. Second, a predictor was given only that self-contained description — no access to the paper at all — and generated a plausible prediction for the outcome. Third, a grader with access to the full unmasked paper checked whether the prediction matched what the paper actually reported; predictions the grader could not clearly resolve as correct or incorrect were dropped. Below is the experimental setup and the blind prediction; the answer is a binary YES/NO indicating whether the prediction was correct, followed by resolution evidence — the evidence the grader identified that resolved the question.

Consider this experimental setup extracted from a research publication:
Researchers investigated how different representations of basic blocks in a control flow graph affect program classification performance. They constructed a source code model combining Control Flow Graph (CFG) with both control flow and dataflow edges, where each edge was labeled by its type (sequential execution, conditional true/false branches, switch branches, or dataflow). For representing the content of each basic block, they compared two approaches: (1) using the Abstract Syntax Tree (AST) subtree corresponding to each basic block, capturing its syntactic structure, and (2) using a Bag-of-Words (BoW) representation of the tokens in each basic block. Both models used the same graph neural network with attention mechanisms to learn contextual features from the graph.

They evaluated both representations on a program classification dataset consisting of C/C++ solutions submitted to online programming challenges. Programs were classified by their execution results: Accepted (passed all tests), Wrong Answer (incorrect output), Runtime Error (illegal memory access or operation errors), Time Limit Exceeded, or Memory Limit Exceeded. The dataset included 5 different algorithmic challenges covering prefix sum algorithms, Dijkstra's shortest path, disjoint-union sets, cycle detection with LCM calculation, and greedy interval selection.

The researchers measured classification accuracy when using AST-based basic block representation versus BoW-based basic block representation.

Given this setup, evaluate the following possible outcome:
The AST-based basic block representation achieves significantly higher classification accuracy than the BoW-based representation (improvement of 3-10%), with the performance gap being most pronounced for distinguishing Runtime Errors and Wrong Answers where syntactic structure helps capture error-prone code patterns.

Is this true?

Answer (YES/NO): NO